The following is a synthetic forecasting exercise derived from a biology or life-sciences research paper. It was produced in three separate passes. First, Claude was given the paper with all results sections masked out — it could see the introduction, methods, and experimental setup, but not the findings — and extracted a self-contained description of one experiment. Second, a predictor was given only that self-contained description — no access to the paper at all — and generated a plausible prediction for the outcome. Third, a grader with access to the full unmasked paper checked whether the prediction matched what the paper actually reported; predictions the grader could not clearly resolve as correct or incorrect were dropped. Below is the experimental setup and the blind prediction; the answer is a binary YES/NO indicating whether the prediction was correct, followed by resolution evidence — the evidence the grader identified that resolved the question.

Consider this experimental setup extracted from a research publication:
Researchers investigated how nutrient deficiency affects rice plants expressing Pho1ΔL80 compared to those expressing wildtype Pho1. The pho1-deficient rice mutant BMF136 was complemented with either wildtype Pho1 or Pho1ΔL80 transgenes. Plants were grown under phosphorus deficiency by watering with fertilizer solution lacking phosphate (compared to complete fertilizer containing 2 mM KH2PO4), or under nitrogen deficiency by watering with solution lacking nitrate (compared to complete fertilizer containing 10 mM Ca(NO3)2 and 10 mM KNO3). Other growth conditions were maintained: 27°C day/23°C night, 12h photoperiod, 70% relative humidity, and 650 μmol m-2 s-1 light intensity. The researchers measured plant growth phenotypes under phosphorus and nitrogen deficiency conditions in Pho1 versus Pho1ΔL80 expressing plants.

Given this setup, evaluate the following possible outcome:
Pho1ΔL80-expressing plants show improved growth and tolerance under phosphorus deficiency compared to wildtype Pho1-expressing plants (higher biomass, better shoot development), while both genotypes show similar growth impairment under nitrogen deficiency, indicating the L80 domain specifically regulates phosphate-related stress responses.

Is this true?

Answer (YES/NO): NO